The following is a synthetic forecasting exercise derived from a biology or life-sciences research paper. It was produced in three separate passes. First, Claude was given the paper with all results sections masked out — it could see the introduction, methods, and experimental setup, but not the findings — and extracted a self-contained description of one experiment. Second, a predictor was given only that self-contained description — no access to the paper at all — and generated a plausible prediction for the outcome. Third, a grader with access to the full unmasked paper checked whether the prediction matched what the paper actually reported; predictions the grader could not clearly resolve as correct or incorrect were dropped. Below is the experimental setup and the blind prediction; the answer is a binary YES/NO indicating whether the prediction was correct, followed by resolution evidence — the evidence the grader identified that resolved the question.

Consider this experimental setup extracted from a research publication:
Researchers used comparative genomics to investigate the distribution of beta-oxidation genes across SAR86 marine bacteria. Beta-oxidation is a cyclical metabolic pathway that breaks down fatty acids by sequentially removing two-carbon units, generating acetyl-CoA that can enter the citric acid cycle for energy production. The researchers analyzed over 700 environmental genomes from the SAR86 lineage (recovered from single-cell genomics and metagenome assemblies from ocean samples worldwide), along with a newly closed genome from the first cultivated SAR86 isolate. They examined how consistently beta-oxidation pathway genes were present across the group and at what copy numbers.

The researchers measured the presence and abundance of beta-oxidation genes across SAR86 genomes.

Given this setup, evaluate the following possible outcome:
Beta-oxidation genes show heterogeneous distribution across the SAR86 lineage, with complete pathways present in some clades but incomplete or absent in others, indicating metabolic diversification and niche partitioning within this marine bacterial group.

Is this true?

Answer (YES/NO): NO